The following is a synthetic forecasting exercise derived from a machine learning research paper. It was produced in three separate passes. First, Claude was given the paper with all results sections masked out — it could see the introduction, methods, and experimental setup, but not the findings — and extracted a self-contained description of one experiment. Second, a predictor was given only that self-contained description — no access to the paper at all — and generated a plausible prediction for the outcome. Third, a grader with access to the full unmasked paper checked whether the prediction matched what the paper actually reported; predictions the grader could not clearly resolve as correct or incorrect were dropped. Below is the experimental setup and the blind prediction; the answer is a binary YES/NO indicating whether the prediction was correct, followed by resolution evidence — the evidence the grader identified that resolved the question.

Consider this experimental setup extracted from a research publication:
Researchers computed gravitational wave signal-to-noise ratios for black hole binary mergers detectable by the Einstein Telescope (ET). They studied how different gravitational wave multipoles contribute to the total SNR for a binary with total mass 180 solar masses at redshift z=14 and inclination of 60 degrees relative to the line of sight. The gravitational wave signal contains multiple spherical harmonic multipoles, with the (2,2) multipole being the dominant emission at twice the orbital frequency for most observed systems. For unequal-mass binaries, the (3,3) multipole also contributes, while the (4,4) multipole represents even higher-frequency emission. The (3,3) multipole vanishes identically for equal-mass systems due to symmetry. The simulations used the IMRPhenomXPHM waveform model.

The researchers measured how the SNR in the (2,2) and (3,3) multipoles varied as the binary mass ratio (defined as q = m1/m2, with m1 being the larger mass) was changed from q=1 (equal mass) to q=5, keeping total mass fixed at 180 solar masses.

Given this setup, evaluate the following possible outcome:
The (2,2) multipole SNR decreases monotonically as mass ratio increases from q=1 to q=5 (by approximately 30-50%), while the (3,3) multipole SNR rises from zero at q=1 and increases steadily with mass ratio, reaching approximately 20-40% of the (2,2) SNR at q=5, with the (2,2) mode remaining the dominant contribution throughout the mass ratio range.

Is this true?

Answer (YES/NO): NO